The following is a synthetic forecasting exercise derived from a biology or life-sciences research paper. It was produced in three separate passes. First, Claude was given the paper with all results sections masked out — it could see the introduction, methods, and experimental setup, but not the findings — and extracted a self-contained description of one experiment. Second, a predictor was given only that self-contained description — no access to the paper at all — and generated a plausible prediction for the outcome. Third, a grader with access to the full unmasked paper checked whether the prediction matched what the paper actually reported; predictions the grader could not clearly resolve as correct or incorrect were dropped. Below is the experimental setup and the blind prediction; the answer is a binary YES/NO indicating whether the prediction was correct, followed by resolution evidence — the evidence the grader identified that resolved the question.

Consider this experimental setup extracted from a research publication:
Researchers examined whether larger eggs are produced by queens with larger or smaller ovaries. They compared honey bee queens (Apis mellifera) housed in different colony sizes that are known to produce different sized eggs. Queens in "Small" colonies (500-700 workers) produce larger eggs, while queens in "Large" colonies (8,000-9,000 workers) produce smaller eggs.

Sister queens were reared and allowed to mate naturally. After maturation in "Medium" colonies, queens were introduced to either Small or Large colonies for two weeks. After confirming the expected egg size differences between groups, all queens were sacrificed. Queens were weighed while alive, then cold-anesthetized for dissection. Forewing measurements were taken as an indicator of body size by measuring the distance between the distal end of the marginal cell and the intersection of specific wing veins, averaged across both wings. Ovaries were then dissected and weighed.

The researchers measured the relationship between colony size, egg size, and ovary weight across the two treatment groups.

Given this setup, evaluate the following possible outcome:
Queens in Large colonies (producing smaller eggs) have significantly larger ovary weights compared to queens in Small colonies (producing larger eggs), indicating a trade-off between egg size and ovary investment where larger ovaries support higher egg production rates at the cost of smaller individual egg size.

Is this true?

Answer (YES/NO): YES